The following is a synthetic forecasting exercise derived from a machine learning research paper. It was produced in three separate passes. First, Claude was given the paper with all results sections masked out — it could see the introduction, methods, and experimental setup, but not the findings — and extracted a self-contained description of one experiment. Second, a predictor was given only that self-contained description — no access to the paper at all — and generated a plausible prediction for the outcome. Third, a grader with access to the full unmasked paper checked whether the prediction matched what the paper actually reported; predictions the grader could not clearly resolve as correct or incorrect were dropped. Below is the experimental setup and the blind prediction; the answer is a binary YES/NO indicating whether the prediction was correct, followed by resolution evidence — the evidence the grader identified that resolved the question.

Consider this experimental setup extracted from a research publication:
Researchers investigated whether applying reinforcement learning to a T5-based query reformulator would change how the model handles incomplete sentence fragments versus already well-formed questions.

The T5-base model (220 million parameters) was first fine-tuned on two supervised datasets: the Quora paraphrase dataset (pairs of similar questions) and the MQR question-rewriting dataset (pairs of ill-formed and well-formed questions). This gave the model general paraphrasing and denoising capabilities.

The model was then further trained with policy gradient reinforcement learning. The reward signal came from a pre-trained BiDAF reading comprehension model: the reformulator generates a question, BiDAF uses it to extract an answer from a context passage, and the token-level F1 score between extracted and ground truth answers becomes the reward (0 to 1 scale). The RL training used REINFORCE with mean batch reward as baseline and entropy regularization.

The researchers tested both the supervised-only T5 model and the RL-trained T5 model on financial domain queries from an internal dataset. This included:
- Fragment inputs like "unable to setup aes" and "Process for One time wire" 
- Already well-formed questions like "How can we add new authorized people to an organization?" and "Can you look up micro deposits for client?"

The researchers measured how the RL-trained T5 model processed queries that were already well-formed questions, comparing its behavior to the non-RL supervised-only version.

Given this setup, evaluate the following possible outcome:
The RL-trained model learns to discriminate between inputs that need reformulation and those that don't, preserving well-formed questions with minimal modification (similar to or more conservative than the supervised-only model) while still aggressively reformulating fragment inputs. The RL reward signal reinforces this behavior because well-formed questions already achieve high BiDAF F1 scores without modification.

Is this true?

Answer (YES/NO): YES